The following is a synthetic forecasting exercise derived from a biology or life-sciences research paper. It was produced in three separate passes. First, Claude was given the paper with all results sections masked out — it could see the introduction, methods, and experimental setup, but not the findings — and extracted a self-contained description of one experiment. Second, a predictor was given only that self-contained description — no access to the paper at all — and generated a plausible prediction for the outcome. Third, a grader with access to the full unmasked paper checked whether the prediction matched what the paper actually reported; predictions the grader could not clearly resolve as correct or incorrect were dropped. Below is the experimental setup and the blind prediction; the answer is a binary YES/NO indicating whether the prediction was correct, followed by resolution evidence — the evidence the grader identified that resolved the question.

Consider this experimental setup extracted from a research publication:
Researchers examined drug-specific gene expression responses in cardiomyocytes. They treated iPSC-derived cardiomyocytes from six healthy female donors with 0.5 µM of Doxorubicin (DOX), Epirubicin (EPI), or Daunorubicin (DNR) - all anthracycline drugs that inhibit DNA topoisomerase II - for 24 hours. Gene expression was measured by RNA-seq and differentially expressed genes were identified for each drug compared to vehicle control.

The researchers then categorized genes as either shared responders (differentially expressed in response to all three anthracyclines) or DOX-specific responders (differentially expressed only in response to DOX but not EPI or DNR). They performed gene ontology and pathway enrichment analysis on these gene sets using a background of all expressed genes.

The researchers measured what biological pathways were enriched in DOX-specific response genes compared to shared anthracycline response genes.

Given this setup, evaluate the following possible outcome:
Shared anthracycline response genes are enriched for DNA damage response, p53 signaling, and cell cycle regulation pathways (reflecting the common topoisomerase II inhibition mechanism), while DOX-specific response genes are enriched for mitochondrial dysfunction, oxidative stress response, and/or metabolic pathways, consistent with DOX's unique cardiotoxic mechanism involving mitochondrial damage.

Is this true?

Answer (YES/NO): NO